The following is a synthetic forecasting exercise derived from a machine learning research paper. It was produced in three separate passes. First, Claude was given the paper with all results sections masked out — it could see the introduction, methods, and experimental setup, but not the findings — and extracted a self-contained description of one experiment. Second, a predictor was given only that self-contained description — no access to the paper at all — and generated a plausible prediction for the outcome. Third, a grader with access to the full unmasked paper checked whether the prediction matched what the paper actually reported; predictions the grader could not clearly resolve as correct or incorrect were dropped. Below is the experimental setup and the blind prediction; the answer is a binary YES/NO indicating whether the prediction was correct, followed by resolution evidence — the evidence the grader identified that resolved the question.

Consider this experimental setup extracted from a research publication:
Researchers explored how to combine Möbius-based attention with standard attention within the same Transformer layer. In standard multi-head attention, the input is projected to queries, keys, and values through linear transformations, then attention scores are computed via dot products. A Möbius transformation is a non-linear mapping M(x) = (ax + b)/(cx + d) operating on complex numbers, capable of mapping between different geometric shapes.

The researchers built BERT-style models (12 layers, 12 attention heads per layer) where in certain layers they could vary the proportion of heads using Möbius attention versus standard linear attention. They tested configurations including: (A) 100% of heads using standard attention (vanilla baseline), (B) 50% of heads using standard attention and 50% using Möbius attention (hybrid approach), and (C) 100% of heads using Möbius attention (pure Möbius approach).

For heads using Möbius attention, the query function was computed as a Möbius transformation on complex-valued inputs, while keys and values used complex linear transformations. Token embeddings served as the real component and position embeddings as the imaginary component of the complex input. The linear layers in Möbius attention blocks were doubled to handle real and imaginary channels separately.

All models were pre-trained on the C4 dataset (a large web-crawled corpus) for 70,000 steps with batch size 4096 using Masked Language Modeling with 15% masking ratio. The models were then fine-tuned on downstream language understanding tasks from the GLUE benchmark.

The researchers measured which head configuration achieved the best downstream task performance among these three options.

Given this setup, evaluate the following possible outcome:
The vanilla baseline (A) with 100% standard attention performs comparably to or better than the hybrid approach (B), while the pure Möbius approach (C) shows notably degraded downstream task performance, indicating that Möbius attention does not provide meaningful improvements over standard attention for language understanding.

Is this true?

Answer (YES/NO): NO